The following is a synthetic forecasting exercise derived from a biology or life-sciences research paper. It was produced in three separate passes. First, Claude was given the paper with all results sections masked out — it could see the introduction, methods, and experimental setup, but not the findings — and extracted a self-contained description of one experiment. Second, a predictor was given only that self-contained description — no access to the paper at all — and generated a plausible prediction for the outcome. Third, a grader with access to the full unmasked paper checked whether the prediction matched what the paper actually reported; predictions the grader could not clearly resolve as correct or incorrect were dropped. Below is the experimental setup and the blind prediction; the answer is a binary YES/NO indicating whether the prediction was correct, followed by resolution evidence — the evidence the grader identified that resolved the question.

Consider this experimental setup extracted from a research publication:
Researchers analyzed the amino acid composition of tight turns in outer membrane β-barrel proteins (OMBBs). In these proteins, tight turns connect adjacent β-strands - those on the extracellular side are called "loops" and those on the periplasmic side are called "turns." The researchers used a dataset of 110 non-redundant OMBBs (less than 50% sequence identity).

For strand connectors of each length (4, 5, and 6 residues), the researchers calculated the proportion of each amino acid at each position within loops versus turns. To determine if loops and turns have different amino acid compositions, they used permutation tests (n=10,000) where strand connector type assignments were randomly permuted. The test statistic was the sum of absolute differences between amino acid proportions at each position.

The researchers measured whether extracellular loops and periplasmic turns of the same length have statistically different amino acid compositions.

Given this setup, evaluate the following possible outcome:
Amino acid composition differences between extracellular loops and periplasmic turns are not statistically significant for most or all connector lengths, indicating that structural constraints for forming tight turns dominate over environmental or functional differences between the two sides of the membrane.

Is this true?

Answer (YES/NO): NO